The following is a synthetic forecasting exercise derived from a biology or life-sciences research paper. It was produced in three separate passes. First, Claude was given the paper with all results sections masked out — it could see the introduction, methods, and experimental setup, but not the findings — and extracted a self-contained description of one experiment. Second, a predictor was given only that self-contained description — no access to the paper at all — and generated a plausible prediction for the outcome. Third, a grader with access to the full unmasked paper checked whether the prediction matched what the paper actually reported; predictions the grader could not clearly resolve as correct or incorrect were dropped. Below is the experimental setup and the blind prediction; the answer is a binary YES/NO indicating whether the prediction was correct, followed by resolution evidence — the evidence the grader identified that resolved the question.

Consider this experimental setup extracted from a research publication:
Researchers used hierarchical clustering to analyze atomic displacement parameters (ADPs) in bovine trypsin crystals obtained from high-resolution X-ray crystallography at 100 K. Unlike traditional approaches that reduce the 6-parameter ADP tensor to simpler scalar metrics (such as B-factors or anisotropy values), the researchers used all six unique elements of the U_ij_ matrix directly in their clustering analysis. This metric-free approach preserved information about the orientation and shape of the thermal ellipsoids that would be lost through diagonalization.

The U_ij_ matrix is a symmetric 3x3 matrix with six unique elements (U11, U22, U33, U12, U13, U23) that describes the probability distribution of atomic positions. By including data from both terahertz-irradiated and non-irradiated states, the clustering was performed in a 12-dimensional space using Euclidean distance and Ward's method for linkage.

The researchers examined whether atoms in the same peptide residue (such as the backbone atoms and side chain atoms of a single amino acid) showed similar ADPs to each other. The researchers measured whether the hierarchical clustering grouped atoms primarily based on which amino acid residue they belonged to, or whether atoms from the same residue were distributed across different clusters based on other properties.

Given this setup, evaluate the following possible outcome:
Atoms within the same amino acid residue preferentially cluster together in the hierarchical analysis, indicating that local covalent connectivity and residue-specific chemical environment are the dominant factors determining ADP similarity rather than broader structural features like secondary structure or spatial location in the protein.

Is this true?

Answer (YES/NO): NO